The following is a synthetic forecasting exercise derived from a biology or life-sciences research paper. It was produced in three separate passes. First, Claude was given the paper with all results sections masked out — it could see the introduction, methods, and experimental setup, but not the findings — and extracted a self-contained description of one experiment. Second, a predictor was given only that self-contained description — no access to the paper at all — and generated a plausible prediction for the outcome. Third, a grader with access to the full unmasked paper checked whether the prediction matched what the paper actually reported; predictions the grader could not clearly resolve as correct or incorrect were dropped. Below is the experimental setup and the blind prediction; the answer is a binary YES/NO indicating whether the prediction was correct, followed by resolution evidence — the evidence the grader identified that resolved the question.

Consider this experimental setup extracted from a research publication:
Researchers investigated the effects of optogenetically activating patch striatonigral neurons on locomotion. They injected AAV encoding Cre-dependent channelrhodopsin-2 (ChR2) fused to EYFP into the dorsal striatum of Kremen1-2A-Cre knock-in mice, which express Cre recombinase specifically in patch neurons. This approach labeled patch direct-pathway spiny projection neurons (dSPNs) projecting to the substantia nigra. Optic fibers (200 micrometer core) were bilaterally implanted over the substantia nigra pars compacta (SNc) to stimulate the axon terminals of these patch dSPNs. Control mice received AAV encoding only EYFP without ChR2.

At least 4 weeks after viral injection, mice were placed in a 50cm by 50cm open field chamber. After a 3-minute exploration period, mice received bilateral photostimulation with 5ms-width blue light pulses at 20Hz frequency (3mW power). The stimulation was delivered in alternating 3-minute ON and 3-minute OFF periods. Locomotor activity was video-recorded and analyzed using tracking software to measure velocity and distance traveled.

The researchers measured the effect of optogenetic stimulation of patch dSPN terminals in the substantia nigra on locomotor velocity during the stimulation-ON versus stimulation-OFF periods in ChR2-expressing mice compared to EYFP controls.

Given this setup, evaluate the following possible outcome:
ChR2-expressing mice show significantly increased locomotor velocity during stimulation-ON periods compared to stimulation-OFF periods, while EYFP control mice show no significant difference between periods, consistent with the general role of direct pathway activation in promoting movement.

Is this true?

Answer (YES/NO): NO